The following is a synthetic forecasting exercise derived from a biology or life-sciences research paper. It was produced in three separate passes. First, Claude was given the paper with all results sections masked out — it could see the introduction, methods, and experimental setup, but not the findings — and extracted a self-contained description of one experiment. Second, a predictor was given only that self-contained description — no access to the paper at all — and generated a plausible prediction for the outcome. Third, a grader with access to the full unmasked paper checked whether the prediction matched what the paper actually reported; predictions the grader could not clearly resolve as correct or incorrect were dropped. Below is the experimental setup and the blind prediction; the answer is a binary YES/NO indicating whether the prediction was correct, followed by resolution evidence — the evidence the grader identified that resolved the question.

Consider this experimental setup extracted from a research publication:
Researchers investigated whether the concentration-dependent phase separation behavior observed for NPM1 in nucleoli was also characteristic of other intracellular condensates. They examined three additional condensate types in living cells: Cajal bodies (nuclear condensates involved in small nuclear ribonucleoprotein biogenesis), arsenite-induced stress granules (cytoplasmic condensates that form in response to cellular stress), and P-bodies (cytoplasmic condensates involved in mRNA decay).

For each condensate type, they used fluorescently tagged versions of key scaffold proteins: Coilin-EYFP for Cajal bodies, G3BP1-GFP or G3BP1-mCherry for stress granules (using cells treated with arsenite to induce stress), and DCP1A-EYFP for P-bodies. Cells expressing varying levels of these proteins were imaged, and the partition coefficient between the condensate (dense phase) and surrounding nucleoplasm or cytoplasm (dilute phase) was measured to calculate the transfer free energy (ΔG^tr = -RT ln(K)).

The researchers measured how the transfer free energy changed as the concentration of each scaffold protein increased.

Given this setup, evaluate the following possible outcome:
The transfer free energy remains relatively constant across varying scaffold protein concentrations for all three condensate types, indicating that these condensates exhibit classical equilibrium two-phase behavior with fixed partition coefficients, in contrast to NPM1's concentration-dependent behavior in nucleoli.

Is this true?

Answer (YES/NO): NO